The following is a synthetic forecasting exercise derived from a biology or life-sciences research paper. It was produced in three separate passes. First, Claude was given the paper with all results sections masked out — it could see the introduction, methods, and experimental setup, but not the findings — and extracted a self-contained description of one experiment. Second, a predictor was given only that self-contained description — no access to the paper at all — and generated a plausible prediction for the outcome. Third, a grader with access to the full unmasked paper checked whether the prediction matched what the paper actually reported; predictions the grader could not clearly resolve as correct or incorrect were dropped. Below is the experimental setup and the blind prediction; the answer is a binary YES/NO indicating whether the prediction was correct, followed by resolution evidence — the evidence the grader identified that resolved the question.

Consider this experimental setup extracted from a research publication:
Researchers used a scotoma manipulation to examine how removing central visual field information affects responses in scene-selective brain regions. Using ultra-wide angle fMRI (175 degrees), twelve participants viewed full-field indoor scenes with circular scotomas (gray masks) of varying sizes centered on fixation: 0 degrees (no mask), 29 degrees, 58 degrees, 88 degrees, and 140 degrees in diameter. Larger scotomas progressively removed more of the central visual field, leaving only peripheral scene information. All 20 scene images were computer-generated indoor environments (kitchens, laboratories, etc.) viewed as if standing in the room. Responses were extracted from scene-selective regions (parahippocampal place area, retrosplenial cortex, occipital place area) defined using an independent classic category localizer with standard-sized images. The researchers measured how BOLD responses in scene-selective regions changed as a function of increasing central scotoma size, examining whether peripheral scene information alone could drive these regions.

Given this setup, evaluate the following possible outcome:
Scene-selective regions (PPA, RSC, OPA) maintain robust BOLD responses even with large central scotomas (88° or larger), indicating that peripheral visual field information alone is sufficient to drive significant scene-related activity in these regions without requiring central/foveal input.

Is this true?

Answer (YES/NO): YES